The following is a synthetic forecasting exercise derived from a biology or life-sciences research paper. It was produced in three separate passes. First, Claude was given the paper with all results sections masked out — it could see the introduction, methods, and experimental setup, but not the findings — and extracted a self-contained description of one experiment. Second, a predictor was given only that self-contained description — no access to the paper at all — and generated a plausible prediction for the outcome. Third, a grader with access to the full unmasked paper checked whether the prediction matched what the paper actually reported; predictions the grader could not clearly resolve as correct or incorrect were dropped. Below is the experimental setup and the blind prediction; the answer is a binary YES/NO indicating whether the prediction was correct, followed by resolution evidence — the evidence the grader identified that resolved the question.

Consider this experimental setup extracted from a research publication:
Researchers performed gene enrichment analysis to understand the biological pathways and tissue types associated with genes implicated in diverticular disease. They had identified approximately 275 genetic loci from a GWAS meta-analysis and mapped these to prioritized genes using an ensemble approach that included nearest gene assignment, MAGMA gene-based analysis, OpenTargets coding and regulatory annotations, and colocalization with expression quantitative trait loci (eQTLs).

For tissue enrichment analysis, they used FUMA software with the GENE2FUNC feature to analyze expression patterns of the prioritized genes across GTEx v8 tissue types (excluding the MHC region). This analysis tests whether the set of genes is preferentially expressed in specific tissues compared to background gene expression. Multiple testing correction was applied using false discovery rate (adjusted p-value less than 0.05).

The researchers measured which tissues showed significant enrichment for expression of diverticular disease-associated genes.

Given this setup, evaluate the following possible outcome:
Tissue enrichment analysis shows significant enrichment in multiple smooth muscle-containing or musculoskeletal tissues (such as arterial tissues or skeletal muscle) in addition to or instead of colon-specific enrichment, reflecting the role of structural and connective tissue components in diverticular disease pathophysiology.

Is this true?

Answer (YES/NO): YES